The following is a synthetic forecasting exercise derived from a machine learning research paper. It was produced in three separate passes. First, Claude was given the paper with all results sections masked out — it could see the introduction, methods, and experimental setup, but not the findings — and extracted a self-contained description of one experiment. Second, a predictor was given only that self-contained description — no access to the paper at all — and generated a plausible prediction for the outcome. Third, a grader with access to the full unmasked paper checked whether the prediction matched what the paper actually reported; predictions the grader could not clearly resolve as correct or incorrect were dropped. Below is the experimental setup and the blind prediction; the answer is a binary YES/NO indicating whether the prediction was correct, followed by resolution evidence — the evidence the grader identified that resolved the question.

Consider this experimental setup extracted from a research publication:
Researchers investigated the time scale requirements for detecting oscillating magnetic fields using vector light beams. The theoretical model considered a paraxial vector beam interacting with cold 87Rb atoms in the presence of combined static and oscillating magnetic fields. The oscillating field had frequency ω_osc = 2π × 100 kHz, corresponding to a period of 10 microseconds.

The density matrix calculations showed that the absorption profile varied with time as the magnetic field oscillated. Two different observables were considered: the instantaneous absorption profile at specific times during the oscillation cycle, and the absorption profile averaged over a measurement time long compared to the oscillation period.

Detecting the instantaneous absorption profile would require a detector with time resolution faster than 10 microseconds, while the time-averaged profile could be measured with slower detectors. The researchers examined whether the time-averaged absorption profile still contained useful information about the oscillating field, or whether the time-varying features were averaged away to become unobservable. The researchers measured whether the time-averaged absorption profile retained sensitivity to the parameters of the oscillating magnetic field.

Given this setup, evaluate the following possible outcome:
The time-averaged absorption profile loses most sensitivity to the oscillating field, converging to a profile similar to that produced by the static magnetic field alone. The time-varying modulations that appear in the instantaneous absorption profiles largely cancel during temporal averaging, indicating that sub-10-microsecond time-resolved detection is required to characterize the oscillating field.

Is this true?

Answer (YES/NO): NO